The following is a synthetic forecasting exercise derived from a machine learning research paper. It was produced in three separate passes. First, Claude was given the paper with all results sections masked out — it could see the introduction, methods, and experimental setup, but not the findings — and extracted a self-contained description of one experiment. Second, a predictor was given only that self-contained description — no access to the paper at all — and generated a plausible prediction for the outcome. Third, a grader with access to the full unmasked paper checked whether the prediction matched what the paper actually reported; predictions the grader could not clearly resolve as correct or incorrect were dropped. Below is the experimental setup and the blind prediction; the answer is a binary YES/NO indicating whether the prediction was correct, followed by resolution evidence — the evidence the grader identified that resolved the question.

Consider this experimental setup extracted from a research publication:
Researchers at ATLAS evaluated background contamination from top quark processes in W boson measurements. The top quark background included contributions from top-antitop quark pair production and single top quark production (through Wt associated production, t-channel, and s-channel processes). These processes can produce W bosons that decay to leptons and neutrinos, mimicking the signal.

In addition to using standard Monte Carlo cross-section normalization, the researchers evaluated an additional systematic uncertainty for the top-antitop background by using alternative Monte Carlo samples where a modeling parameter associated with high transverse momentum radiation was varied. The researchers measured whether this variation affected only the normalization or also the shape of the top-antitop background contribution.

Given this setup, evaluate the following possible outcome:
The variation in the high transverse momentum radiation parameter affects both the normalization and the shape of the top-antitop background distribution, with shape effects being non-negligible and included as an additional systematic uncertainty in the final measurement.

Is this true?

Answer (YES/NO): YES